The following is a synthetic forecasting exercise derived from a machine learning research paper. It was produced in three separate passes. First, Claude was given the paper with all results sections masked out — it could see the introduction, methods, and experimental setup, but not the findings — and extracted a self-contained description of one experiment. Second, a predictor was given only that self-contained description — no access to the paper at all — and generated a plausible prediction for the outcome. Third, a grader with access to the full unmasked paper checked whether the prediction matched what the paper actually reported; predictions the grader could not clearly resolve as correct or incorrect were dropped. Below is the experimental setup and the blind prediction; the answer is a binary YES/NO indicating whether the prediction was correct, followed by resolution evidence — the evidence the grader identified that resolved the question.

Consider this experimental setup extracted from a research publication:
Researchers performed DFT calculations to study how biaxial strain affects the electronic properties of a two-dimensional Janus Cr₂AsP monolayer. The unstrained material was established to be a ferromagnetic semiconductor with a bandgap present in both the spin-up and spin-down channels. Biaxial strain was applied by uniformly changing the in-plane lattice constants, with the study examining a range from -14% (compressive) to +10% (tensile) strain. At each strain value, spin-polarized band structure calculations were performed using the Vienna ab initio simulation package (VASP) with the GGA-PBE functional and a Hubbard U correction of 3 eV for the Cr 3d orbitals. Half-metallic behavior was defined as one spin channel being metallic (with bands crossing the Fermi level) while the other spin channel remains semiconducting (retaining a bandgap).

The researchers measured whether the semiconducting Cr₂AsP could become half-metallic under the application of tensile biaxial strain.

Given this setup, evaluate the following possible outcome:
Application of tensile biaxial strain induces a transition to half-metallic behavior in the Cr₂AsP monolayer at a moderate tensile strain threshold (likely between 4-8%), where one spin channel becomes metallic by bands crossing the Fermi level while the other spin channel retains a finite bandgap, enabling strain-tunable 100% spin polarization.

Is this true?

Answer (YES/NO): YES